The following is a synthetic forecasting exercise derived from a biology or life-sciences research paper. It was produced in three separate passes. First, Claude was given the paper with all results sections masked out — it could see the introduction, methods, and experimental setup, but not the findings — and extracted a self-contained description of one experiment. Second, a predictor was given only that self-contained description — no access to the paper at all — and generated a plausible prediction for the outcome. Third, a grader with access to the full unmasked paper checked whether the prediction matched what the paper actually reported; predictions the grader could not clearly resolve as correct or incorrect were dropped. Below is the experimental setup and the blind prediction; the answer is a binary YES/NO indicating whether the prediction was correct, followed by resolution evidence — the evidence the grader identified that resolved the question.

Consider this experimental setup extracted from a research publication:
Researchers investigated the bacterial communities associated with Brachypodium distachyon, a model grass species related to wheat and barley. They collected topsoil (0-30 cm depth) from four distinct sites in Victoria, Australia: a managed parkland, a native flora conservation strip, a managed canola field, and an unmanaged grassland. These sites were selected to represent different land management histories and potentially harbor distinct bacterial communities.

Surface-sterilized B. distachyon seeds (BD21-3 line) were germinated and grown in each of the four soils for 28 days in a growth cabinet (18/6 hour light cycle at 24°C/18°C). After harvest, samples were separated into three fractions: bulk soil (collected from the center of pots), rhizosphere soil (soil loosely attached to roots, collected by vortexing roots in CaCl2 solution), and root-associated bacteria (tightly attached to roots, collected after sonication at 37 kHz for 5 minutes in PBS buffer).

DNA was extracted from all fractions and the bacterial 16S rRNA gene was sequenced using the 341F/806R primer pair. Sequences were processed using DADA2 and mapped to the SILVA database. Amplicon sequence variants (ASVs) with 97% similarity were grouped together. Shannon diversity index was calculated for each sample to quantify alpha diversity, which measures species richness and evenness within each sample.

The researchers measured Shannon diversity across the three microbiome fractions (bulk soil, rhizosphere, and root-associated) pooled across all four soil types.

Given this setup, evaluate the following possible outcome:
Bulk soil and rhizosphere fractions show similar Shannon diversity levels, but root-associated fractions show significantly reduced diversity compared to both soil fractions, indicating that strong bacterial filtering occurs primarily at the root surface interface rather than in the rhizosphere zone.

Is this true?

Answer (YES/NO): YES